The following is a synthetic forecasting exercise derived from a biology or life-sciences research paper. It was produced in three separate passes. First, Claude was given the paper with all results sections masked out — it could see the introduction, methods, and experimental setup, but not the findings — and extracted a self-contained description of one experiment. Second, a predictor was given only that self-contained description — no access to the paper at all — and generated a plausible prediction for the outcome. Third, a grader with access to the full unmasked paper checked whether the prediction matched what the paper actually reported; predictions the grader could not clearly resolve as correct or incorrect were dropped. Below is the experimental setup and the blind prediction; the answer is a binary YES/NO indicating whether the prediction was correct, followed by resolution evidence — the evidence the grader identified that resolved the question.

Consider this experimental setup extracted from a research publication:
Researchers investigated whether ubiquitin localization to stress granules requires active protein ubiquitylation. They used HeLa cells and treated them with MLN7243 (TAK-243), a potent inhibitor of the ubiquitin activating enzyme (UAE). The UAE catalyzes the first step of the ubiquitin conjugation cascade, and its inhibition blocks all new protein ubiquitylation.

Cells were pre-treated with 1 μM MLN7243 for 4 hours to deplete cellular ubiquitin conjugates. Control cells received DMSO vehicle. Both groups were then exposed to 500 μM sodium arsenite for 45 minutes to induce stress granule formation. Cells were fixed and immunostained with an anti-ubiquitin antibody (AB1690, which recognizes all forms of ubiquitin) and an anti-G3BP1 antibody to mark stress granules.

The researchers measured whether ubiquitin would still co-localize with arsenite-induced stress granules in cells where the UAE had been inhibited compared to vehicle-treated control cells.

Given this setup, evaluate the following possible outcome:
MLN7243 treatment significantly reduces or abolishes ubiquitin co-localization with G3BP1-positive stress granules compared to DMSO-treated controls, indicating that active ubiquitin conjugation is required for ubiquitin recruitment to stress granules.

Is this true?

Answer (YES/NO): NO